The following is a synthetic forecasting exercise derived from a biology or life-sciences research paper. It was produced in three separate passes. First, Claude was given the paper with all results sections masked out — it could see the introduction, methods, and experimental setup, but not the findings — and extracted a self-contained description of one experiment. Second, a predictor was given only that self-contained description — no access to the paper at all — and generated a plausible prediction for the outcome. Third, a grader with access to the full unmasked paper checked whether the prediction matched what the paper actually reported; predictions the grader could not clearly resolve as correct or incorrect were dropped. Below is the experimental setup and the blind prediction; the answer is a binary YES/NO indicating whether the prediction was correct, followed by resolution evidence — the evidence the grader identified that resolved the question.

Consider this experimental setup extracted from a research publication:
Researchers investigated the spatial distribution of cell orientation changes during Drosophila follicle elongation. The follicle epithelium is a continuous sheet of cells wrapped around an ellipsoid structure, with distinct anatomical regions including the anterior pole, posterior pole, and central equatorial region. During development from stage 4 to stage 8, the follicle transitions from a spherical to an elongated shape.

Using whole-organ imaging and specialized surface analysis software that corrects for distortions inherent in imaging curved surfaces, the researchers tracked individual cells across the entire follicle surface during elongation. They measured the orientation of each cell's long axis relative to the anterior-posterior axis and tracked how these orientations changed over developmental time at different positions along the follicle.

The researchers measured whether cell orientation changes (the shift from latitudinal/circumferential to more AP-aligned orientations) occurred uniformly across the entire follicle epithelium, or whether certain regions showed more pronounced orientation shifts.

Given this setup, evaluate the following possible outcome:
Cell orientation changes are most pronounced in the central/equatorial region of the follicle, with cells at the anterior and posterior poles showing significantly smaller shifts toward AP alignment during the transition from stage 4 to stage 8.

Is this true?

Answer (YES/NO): NO